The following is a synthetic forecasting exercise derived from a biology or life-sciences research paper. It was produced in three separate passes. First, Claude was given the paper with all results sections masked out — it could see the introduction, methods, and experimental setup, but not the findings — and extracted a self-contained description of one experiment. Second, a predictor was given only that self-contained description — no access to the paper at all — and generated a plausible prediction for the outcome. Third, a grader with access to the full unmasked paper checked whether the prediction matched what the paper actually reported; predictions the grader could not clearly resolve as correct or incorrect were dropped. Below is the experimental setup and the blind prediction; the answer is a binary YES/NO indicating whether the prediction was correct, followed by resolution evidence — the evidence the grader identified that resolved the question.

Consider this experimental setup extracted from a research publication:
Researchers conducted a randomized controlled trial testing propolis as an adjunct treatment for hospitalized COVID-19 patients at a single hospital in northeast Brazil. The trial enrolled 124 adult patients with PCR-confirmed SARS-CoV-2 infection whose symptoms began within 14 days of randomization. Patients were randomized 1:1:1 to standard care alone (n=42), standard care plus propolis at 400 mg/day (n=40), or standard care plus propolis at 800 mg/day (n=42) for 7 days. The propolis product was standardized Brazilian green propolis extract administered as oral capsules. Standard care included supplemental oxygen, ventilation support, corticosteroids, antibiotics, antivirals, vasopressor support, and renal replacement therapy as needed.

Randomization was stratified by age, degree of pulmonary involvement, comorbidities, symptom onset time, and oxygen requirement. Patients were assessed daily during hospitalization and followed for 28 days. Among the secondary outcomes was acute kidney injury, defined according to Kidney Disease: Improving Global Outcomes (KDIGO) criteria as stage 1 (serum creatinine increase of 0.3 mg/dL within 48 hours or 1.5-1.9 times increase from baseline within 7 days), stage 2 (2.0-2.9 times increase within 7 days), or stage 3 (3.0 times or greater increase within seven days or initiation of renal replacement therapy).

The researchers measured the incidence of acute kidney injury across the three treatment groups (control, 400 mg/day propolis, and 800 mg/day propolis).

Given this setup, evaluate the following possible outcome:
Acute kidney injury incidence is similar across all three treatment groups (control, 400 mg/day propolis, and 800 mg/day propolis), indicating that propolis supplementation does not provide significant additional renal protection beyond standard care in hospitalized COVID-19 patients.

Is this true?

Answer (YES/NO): NO